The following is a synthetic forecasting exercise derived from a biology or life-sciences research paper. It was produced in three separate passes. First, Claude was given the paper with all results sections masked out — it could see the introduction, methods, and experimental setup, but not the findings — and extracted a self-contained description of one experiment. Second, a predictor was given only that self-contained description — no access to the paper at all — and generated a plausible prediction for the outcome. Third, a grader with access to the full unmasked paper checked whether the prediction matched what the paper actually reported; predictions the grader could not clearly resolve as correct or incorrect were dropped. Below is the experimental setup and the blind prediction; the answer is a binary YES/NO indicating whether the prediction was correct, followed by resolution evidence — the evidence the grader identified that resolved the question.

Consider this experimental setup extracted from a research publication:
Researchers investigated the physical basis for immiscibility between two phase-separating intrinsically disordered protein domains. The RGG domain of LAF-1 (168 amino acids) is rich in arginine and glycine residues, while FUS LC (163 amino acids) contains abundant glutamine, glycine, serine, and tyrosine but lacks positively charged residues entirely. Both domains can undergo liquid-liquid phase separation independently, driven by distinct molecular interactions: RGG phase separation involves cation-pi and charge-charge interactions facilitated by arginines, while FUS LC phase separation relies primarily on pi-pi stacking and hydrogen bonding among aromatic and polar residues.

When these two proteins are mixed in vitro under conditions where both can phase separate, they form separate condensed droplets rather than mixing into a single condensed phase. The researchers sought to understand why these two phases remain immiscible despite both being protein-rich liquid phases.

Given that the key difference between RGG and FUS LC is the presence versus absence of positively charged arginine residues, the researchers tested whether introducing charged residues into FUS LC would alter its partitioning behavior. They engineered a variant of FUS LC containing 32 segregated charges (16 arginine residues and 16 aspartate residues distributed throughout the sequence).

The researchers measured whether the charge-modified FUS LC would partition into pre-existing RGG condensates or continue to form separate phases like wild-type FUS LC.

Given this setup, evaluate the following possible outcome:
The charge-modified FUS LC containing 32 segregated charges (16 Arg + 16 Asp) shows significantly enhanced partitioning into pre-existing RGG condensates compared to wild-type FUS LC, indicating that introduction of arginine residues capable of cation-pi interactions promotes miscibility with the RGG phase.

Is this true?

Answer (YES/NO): YES